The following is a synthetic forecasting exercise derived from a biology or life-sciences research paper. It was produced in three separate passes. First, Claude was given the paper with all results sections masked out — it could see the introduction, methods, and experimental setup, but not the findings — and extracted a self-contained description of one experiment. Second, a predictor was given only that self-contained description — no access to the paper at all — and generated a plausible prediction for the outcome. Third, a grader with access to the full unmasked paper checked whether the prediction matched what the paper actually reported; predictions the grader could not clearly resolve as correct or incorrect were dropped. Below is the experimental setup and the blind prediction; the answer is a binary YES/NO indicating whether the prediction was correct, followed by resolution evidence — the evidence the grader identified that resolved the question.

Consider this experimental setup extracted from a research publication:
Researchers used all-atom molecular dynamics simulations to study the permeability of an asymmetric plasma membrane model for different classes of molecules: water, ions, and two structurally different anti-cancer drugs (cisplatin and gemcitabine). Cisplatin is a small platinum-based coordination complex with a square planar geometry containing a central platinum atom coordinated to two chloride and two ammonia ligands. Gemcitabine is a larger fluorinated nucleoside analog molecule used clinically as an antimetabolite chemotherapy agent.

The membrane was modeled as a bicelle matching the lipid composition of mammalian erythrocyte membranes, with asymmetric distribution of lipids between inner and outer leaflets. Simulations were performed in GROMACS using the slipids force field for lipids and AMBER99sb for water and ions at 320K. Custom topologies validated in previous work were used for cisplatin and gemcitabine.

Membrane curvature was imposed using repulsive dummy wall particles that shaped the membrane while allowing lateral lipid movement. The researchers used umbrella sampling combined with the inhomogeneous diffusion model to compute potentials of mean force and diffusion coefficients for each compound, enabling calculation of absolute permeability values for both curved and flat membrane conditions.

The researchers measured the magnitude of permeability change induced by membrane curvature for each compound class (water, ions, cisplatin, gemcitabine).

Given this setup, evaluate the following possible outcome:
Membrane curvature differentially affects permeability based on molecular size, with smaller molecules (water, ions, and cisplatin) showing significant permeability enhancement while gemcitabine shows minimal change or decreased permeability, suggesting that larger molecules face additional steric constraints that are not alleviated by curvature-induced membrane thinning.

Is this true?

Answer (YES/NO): NO